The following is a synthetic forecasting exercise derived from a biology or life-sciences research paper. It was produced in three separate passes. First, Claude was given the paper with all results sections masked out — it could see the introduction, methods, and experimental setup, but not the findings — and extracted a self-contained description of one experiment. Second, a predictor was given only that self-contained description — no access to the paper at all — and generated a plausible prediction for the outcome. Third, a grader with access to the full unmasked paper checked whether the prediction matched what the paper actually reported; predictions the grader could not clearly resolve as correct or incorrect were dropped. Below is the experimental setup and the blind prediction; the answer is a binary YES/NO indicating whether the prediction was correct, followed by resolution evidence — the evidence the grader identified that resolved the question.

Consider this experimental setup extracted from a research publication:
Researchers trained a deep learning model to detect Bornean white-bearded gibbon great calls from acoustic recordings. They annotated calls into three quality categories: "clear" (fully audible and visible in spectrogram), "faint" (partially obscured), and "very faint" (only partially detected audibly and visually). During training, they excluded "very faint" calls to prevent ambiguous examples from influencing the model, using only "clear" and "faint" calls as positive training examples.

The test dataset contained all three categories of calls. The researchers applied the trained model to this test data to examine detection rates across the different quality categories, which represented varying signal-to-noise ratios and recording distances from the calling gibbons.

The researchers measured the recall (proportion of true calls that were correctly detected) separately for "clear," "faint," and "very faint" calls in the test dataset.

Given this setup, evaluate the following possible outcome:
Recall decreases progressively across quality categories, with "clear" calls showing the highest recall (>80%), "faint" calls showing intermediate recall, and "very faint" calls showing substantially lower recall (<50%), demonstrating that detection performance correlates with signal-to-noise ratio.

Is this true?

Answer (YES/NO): YES